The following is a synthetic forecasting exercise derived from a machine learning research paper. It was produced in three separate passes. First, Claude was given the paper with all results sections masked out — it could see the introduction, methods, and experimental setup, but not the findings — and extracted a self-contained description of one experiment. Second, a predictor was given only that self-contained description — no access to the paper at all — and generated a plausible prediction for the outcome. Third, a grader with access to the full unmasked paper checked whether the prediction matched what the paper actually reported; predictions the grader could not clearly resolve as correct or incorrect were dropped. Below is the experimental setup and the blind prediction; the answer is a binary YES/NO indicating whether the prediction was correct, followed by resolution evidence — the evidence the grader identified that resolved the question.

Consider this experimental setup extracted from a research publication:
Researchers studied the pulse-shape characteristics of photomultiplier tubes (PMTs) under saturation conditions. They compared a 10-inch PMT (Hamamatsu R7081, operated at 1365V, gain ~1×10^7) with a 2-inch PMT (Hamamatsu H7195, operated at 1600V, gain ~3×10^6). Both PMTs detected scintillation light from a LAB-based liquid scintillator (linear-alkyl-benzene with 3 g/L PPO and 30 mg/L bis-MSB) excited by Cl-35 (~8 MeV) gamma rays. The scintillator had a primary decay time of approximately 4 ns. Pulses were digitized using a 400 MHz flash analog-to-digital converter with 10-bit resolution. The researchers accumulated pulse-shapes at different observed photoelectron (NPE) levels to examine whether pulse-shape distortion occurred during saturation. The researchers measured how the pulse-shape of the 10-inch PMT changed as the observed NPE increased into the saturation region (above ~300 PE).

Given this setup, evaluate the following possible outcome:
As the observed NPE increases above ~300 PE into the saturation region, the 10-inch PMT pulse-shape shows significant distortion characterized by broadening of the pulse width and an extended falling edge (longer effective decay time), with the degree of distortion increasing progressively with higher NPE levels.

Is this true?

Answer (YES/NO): NO